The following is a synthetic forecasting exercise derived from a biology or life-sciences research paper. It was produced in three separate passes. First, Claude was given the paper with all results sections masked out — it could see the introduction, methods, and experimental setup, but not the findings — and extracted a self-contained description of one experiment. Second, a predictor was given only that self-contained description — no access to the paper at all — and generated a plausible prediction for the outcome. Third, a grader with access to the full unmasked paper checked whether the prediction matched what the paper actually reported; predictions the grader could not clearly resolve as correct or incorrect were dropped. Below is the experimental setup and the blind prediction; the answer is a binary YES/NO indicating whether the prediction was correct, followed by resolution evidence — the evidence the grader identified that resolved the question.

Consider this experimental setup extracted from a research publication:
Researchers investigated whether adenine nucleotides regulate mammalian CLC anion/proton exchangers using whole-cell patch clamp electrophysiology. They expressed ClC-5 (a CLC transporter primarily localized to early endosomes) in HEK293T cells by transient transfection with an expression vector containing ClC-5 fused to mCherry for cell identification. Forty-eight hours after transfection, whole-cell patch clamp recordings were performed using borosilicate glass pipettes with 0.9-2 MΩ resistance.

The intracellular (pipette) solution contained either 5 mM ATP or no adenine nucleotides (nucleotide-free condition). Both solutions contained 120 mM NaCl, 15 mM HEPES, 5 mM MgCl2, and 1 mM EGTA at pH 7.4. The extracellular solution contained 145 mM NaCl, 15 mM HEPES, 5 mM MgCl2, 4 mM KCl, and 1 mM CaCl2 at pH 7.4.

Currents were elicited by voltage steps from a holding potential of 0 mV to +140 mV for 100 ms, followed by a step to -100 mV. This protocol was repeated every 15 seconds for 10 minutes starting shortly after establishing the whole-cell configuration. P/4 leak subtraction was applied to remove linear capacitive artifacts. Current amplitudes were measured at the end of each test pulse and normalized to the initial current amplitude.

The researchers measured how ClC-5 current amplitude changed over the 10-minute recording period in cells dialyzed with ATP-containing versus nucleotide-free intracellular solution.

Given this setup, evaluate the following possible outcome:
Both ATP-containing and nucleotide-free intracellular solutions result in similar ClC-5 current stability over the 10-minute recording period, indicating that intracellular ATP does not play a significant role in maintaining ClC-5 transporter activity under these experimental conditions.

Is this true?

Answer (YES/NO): NO